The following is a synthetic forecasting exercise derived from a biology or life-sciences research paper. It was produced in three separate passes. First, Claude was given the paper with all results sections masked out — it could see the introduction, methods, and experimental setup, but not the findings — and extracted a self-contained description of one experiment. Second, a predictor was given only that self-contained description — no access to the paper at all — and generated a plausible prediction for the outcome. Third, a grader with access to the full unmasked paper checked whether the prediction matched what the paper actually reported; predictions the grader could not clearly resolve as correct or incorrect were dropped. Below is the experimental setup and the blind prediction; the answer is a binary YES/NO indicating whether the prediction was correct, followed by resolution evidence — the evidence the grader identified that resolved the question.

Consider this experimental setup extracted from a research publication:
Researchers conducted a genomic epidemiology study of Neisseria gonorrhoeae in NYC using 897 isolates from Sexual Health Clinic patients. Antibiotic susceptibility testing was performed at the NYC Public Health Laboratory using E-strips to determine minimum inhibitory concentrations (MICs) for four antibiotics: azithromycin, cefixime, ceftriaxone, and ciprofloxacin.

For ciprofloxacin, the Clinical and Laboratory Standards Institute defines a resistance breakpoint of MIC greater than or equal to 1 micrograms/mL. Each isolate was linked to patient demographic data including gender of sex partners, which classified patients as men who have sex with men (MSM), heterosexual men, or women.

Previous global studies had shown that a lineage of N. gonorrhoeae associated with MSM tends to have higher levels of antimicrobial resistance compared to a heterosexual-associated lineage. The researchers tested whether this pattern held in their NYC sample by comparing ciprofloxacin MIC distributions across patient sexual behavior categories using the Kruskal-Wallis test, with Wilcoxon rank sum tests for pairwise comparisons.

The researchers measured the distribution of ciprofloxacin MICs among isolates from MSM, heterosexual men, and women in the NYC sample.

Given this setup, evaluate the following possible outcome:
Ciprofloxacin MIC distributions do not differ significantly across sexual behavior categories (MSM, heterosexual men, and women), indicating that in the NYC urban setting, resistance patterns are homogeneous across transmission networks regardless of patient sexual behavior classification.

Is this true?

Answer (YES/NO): NO